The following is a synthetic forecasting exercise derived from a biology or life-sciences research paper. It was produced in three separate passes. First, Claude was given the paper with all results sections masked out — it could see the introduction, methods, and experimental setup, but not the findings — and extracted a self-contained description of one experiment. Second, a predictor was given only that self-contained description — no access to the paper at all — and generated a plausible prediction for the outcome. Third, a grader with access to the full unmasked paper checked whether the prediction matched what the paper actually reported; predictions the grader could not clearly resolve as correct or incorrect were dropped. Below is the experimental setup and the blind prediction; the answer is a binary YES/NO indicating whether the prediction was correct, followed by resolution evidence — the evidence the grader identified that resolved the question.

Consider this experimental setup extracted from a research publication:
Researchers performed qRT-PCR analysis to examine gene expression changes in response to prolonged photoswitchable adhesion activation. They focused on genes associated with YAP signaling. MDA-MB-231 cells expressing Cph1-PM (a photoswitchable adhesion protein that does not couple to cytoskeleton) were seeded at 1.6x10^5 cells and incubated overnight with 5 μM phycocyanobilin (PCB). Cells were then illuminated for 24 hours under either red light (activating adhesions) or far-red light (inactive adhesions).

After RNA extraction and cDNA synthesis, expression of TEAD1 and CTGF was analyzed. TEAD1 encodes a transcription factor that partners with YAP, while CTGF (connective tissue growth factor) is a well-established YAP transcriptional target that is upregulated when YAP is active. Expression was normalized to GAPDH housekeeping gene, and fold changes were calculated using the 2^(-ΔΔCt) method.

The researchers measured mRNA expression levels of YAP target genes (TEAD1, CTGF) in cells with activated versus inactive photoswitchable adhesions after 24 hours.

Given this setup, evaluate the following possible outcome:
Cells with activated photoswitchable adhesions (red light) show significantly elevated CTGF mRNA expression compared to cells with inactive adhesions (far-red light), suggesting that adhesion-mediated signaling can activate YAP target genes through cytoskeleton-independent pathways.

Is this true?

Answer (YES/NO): NO